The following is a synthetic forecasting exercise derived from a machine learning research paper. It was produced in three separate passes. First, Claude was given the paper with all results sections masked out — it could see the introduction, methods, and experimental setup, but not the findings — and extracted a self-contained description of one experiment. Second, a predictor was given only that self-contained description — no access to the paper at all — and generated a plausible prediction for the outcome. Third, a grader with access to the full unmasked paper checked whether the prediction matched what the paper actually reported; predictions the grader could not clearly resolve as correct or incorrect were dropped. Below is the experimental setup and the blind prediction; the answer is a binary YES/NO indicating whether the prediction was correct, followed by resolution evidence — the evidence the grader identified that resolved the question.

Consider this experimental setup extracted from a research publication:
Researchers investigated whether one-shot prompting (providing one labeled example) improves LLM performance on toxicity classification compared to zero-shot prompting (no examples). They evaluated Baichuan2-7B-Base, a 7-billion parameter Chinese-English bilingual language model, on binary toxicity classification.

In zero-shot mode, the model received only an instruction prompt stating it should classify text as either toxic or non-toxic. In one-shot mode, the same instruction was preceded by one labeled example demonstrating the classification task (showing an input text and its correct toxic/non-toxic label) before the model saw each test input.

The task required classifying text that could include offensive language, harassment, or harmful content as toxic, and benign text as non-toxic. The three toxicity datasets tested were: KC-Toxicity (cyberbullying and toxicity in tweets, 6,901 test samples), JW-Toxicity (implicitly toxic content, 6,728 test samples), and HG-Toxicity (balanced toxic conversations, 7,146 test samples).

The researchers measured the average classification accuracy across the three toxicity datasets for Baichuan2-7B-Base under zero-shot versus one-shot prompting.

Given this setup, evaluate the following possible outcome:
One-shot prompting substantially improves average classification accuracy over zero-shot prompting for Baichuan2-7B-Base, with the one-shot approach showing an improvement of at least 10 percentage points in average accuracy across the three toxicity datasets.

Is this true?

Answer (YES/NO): YES